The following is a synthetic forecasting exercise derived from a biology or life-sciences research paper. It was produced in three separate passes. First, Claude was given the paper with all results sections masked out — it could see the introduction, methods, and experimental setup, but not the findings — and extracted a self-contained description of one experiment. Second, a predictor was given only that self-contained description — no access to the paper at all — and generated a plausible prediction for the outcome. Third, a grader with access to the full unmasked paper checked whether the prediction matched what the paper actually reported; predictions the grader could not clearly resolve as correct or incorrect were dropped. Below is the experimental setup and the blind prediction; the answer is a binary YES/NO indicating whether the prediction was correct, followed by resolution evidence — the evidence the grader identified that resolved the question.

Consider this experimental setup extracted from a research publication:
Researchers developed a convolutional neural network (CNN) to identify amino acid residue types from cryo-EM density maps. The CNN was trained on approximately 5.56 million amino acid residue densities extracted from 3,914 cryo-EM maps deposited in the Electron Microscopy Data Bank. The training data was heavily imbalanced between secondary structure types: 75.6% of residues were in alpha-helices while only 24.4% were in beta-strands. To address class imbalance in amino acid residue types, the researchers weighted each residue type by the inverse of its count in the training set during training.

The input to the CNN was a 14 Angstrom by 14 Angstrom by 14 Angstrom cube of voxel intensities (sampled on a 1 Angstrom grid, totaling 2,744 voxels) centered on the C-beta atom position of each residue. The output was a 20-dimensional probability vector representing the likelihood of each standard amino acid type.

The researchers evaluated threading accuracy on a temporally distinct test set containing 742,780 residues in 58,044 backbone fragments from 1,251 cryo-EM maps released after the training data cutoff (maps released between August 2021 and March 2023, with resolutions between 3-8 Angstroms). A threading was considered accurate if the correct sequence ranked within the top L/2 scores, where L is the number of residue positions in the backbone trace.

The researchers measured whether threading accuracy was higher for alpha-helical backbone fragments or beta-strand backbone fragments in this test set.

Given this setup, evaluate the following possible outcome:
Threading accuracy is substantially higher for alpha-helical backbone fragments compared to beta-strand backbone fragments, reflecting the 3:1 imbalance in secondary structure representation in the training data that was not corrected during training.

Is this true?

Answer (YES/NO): NO